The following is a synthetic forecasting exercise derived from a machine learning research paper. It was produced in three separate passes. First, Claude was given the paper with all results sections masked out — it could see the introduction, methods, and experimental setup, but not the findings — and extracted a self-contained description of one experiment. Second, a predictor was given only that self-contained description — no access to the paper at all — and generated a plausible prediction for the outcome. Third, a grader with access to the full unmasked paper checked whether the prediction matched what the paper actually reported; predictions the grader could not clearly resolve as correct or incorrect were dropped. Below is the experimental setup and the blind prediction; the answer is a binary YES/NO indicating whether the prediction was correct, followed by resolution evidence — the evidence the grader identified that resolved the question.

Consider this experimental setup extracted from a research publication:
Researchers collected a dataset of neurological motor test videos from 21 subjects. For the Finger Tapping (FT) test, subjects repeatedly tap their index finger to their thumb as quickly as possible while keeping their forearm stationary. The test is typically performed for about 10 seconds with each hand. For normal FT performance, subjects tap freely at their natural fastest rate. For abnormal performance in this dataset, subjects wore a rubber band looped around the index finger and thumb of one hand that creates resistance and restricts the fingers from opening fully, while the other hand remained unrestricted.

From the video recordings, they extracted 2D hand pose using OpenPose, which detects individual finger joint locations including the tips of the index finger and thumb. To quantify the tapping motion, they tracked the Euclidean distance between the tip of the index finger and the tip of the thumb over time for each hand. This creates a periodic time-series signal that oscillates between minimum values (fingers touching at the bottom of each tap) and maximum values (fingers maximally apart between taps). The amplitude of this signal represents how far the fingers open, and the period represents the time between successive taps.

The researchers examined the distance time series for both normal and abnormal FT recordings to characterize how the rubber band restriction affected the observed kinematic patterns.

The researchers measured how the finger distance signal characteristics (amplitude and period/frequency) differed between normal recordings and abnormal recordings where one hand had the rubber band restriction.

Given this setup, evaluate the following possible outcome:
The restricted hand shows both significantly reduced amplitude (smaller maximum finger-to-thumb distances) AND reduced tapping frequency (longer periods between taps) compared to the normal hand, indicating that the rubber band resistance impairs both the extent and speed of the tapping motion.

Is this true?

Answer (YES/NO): YES